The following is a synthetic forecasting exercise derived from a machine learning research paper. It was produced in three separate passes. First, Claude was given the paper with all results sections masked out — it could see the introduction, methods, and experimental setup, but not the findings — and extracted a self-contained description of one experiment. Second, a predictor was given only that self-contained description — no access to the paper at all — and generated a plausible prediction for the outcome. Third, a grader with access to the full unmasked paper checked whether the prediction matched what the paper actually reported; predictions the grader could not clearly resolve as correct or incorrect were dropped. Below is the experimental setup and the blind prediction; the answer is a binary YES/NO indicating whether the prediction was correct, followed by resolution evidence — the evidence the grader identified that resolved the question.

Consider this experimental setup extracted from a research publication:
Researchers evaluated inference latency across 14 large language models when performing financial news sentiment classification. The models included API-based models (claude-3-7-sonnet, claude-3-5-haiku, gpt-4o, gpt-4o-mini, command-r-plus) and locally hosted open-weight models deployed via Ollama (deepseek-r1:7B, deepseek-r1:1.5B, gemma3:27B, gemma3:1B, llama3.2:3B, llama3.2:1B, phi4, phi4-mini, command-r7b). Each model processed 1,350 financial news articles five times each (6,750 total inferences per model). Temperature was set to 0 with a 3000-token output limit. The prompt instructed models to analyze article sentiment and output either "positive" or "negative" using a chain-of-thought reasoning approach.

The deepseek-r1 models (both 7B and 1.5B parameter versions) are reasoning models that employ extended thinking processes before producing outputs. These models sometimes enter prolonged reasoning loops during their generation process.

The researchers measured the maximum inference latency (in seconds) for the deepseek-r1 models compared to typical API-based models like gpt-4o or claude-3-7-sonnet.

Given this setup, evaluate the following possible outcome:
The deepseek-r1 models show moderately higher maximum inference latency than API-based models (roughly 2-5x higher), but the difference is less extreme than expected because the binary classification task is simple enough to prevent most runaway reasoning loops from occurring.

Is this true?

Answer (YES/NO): NO